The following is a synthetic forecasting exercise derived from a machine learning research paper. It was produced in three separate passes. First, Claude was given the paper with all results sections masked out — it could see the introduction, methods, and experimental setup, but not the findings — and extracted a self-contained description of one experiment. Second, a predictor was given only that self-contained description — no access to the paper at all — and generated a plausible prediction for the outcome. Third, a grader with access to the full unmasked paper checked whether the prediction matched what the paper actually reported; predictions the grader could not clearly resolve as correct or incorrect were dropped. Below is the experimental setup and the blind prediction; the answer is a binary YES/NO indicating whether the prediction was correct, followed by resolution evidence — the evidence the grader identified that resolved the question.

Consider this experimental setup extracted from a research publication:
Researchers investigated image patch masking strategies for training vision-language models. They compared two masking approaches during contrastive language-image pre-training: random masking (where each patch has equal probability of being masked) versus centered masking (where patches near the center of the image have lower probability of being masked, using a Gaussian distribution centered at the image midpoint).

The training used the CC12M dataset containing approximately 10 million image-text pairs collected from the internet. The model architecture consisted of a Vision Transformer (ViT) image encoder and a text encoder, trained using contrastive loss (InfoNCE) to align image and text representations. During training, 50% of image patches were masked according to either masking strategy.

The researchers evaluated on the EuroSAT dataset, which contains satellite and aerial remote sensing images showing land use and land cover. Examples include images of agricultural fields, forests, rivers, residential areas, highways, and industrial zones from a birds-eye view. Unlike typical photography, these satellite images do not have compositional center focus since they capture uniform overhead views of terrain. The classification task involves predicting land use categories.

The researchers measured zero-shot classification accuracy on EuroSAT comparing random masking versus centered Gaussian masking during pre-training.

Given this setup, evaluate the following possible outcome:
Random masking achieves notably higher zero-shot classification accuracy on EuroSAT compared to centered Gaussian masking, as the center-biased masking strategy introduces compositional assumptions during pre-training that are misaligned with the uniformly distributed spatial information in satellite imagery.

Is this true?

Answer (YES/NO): NO